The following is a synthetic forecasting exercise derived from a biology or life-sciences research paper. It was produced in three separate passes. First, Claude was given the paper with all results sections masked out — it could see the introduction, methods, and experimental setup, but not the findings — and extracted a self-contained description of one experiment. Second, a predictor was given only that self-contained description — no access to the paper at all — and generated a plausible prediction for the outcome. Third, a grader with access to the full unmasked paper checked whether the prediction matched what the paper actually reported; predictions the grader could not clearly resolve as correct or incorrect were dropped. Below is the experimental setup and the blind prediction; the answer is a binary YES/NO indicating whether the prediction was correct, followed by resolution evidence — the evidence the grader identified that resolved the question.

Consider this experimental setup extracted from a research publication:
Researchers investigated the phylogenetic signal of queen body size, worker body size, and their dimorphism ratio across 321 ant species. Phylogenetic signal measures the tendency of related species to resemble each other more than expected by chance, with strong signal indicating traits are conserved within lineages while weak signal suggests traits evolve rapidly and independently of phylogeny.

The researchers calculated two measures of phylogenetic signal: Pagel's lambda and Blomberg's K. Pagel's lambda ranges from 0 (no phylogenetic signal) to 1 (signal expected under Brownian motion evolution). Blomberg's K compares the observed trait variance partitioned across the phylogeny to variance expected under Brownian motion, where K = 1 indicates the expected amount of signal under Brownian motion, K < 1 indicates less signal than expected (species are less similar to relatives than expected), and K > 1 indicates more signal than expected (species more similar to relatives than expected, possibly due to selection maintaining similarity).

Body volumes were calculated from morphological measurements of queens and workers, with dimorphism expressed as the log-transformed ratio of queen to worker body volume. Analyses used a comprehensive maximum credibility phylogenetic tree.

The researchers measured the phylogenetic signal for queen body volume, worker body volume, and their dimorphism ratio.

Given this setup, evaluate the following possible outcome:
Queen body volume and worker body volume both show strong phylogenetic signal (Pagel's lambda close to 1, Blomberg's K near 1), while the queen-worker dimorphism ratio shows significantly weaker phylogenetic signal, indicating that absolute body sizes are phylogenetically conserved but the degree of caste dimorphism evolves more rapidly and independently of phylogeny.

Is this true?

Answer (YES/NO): NO